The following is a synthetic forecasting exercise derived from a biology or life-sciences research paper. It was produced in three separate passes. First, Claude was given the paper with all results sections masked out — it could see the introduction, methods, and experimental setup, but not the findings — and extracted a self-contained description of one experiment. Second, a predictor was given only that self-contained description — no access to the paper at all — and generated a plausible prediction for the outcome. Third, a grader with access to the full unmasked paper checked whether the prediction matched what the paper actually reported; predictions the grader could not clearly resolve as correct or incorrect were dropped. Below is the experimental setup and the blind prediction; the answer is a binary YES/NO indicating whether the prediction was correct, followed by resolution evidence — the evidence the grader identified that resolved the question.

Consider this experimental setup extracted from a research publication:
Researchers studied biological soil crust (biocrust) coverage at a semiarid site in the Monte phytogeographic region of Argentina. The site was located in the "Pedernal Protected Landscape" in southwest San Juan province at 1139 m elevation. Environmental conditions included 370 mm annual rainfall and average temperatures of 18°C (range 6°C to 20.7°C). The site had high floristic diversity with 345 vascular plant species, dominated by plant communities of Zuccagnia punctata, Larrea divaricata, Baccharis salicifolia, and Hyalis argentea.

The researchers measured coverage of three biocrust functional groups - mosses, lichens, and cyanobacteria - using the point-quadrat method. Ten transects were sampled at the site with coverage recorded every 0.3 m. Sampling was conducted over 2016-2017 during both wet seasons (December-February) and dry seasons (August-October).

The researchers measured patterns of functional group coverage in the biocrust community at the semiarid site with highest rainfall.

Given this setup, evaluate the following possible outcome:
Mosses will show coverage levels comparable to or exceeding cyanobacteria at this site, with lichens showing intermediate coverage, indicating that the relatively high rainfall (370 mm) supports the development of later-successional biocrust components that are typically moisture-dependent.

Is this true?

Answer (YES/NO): NO